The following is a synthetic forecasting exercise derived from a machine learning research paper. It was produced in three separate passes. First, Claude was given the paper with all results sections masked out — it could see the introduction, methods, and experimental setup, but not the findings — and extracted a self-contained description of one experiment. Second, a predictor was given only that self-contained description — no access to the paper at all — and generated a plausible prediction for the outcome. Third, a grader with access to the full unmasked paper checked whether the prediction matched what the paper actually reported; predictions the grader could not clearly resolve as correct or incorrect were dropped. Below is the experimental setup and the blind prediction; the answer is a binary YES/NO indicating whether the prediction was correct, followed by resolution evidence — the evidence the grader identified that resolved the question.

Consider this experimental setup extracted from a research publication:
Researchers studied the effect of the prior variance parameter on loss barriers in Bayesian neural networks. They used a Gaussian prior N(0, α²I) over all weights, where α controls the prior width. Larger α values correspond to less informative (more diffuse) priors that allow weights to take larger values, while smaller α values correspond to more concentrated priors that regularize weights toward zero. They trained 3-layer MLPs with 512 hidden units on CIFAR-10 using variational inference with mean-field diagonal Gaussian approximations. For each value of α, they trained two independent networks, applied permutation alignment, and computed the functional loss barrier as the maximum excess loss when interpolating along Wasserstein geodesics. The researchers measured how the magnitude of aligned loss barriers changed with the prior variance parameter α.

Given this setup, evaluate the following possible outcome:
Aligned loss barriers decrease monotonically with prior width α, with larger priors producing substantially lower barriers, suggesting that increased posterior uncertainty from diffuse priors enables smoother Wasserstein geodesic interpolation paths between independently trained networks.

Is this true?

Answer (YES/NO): NO